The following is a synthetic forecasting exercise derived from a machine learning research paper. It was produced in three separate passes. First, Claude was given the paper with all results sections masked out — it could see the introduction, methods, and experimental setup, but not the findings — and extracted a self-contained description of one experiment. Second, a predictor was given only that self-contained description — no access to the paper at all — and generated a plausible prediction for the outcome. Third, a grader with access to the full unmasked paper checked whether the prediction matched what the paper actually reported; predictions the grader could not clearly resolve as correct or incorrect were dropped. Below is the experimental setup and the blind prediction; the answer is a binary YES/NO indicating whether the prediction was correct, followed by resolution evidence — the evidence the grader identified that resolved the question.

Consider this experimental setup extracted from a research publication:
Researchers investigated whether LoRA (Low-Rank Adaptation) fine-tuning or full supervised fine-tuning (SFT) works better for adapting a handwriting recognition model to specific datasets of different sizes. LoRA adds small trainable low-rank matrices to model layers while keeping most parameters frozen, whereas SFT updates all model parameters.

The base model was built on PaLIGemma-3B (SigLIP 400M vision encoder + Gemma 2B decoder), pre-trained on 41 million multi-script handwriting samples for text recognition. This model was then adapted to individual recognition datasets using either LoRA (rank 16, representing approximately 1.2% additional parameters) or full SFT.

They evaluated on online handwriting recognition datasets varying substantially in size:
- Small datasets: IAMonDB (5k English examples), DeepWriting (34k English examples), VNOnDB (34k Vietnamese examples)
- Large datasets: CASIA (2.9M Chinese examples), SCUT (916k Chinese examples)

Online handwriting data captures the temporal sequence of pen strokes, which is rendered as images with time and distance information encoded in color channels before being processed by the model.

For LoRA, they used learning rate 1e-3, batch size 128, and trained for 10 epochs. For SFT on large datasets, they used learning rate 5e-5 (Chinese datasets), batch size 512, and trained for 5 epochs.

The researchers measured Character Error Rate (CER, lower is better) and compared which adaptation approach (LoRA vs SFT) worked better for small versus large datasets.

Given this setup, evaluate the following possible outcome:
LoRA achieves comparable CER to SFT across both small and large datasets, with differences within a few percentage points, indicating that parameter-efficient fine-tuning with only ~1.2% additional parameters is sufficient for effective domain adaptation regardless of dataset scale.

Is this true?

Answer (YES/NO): NO